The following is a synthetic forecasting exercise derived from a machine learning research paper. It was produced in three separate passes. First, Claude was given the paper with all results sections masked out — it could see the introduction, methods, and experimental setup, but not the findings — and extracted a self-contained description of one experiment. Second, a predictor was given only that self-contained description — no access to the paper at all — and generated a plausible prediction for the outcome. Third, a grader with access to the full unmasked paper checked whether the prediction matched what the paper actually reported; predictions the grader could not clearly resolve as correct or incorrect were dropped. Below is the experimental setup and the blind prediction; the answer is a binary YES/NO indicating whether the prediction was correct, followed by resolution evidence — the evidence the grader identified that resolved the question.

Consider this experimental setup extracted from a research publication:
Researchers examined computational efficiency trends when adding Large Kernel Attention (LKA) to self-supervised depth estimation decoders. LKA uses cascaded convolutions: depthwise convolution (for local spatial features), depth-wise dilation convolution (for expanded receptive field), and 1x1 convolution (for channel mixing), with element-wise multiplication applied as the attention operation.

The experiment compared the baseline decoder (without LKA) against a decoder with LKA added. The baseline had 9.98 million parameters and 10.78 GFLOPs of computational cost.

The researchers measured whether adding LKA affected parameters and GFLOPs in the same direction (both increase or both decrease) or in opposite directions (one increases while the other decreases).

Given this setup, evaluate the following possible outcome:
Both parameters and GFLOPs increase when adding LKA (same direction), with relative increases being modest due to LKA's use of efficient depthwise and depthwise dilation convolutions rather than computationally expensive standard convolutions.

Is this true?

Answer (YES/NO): NO